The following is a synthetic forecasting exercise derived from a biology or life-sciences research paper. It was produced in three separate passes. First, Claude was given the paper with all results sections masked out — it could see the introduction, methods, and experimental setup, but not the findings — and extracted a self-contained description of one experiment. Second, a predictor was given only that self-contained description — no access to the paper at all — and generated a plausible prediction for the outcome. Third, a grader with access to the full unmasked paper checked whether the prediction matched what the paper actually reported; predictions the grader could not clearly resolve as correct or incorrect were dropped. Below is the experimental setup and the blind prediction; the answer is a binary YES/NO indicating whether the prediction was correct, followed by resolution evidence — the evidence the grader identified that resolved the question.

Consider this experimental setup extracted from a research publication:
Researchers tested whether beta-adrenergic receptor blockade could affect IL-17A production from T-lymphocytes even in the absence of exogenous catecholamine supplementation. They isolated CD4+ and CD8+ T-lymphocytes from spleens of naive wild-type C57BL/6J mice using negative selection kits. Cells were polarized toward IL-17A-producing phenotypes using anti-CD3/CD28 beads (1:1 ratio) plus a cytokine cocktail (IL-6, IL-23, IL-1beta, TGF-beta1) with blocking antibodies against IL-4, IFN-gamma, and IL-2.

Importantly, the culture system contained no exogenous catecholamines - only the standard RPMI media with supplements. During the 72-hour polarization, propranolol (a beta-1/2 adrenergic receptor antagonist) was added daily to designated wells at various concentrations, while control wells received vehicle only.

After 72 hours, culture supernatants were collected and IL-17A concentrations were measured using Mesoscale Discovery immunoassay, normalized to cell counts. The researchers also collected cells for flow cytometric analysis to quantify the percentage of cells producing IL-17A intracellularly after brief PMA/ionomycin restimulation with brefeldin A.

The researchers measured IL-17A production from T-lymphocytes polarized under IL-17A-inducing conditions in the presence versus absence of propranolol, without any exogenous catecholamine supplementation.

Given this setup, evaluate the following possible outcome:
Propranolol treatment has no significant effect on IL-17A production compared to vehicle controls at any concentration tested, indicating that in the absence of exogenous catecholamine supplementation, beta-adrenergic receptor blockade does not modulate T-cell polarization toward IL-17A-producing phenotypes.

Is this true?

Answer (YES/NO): NO